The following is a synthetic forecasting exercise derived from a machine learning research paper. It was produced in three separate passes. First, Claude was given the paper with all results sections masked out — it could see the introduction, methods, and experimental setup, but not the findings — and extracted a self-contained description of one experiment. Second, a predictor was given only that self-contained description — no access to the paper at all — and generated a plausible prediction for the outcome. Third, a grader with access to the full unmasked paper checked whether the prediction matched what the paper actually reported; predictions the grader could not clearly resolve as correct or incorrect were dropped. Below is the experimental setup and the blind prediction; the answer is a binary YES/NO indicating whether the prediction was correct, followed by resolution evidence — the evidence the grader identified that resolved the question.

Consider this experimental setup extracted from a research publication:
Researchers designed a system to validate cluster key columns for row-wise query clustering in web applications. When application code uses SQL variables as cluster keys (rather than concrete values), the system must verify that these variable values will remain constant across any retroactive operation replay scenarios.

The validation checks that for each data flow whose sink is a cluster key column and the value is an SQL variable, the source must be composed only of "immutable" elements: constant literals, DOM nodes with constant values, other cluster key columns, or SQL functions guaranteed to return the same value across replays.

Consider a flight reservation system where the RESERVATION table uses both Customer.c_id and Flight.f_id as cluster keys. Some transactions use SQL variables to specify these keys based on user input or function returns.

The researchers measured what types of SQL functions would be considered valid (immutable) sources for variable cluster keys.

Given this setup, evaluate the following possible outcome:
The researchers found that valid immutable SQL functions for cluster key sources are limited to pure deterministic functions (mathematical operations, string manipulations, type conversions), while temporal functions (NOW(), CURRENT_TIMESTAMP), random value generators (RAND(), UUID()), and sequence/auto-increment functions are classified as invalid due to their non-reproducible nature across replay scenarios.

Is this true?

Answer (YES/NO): NO